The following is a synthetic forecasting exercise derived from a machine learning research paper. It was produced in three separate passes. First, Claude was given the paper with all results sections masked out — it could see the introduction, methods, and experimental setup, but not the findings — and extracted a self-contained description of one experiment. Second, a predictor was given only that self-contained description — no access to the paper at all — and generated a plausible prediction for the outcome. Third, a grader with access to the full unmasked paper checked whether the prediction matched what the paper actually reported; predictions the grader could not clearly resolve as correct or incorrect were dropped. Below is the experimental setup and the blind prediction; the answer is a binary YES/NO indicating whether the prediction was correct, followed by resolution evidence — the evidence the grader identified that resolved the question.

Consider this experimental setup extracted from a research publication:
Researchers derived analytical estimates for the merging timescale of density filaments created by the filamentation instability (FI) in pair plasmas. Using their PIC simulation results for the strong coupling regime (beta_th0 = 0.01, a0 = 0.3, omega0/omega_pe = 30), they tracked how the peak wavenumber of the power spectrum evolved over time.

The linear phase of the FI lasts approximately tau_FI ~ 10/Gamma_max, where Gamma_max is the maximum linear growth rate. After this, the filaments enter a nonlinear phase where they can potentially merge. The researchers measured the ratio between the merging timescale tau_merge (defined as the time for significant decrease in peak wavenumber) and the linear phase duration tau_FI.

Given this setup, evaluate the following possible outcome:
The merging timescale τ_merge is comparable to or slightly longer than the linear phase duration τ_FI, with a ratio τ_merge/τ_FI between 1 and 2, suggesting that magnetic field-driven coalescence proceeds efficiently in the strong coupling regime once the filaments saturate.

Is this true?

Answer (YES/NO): NO